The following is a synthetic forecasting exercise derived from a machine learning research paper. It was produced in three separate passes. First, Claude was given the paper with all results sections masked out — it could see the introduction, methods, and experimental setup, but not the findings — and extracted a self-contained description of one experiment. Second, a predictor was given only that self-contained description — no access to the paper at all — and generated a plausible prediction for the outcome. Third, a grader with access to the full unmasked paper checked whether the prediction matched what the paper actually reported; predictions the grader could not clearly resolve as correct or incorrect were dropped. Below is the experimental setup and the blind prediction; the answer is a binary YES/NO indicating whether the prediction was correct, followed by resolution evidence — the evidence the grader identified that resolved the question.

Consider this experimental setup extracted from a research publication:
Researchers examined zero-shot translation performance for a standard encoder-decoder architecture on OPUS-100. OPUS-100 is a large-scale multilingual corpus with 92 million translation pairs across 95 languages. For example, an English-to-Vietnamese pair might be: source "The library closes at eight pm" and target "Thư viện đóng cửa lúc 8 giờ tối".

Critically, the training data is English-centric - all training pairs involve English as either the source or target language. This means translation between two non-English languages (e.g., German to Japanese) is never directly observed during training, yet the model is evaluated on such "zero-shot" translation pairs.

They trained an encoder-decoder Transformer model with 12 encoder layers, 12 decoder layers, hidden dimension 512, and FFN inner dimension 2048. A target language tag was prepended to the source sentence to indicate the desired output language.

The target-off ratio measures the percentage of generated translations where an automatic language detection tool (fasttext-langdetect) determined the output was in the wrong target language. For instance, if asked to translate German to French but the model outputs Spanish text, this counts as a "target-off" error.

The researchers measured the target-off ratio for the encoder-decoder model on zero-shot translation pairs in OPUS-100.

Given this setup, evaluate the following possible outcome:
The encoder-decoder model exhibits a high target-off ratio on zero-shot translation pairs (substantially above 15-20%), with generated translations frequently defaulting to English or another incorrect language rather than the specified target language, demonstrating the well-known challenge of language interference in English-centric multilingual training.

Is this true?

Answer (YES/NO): YES